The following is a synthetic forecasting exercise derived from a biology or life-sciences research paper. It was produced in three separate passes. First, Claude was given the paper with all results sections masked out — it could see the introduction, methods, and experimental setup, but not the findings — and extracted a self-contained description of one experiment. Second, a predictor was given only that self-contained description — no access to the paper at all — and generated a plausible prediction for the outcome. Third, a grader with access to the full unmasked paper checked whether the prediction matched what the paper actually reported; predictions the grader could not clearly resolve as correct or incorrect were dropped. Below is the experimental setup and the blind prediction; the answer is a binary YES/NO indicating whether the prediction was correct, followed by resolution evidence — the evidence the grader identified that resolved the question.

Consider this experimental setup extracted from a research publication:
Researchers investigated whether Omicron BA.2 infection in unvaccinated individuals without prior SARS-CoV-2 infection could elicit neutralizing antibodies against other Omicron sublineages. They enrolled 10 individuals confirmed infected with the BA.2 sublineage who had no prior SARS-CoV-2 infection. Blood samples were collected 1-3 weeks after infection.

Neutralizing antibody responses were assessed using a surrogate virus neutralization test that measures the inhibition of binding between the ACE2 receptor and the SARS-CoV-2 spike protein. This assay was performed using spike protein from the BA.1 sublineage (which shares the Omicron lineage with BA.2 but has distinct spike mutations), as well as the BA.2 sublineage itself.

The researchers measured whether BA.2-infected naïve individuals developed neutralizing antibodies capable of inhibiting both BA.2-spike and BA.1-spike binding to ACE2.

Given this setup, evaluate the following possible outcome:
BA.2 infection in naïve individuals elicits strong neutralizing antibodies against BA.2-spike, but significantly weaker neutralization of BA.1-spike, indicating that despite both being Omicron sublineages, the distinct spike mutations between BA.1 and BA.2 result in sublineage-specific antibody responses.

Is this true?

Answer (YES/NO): NO